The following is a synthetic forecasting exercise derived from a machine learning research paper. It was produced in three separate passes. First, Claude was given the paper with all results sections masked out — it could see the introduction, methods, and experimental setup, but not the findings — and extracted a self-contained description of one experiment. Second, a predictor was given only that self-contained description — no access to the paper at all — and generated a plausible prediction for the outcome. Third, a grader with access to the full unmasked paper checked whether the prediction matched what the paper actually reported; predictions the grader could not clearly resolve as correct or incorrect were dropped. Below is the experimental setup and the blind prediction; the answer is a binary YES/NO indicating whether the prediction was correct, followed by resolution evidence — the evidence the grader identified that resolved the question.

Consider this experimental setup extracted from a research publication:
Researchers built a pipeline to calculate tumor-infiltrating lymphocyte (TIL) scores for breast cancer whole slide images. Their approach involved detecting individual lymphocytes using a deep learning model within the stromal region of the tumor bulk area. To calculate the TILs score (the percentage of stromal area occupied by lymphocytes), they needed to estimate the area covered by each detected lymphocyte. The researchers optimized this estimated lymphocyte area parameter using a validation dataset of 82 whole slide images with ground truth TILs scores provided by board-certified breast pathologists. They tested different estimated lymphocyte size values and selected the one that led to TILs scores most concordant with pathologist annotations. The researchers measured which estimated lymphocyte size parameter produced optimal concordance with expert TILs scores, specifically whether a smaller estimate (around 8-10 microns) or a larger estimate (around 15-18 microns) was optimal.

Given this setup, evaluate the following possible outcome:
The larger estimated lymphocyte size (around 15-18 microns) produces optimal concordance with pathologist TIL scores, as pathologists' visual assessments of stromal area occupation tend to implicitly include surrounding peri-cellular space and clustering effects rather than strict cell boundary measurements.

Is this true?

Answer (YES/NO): YES